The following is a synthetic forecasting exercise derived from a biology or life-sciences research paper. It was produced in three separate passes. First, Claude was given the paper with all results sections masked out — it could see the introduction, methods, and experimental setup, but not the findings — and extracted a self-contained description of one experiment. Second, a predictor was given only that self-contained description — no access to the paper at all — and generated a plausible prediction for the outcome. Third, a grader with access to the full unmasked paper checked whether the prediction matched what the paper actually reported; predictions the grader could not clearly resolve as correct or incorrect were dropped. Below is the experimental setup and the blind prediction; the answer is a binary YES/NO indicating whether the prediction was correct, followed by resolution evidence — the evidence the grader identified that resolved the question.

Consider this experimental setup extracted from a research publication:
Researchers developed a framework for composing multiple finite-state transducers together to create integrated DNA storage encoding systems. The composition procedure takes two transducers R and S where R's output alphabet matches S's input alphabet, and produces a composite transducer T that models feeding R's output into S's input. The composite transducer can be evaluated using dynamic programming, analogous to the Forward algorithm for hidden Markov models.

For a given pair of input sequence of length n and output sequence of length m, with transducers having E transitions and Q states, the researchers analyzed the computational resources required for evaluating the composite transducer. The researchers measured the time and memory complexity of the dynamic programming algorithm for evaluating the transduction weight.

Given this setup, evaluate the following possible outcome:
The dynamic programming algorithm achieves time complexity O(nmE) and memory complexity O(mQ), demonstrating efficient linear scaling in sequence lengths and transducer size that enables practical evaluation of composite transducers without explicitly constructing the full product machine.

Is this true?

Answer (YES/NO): NO